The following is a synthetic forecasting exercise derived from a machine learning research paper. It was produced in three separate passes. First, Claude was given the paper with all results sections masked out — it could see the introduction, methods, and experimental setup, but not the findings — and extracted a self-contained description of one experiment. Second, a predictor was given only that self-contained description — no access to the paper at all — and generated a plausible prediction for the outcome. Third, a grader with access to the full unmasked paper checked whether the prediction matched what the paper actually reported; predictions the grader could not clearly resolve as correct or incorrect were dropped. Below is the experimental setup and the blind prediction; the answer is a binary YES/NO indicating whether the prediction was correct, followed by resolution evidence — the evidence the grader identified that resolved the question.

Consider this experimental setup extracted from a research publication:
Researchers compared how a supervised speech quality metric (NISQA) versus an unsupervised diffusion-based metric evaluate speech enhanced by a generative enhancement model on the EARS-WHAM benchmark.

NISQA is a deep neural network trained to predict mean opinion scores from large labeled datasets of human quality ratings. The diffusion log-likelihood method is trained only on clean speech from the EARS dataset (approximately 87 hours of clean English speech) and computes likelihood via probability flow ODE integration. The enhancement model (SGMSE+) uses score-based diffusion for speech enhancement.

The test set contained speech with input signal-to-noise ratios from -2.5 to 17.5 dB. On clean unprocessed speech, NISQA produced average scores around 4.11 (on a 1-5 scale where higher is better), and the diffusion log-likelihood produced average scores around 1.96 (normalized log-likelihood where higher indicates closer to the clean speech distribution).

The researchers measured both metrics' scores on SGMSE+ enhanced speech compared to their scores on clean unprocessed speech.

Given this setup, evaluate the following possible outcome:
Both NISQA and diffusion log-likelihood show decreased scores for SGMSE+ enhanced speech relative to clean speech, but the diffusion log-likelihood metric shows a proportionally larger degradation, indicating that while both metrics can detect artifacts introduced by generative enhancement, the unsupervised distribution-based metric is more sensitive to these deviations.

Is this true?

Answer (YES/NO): NO